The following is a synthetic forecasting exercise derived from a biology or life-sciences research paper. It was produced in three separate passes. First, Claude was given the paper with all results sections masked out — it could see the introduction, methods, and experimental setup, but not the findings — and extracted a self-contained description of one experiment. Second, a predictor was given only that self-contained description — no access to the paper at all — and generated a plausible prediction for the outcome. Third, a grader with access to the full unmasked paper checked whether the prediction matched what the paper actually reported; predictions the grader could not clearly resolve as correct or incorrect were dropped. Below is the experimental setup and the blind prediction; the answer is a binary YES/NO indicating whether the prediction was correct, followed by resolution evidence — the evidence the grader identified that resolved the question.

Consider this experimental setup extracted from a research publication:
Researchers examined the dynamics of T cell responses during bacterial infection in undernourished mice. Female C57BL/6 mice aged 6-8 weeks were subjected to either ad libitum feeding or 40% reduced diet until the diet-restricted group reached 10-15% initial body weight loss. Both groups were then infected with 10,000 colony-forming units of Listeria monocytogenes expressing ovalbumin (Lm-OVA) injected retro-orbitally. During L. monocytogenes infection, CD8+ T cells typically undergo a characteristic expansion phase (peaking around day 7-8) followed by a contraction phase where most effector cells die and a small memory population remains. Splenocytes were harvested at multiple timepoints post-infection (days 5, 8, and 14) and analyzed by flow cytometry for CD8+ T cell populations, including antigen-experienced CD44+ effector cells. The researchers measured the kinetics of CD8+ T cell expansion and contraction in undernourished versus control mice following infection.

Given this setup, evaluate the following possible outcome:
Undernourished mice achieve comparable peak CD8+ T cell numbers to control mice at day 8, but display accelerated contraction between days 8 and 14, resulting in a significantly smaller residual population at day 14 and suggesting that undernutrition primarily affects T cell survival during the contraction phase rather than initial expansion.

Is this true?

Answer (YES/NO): NO